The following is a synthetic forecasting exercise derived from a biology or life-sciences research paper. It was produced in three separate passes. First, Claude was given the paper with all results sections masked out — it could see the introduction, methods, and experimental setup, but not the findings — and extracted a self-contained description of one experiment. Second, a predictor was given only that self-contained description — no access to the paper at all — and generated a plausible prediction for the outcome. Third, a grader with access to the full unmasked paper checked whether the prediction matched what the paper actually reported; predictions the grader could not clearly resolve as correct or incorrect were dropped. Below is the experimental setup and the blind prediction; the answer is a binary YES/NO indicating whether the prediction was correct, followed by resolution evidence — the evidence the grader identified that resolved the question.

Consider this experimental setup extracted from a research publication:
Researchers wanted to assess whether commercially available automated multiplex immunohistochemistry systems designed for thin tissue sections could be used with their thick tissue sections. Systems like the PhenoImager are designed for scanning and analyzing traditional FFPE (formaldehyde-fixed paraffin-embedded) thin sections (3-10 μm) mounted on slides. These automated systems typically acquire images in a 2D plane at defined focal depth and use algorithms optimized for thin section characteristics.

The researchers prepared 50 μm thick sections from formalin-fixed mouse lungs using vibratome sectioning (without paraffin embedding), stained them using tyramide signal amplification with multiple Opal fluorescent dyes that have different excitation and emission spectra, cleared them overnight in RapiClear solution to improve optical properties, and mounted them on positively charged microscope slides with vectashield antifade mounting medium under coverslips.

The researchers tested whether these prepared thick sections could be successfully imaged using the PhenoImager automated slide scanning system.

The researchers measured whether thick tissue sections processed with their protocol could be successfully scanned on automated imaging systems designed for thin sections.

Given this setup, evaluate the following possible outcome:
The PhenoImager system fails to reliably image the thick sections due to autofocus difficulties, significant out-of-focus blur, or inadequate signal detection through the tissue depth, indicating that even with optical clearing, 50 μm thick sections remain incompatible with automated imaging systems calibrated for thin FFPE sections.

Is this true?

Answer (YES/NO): NO